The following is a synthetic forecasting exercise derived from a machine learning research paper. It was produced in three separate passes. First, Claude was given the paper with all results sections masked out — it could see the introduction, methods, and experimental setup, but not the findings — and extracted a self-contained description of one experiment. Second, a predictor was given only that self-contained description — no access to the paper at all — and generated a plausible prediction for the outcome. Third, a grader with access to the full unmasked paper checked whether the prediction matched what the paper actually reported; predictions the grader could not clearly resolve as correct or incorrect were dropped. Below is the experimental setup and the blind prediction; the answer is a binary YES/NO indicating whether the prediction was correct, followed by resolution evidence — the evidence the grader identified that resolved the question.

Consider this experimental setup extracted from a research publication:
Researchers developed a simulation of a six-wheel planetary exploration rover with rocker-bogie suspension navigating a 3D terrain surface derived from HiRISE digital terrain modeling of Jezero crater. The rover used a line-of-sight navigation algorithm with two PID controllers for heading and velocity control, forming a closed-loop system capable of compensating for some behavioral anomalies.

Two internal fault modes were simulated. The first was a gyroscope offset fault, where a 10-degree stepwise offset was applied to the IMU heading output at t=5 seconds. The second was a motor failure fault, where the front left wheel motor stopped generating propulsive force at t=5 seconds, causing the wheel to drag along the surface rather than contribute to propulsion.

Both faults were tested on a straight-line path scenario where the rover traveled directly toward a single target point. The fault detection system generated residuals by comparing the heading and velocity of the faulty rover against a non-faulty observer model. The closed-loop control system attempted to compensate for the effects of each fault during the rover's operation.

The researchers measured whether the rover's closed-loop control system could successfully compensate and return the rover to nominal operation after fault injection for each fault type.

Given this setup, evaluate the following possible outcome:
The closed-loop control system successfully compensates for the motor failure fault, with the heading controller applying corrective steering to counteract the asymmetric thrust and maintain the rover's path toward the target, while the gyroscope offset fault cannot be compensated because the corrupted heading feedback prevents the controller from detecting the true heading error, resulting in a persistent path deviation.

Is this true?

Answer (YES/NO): NO